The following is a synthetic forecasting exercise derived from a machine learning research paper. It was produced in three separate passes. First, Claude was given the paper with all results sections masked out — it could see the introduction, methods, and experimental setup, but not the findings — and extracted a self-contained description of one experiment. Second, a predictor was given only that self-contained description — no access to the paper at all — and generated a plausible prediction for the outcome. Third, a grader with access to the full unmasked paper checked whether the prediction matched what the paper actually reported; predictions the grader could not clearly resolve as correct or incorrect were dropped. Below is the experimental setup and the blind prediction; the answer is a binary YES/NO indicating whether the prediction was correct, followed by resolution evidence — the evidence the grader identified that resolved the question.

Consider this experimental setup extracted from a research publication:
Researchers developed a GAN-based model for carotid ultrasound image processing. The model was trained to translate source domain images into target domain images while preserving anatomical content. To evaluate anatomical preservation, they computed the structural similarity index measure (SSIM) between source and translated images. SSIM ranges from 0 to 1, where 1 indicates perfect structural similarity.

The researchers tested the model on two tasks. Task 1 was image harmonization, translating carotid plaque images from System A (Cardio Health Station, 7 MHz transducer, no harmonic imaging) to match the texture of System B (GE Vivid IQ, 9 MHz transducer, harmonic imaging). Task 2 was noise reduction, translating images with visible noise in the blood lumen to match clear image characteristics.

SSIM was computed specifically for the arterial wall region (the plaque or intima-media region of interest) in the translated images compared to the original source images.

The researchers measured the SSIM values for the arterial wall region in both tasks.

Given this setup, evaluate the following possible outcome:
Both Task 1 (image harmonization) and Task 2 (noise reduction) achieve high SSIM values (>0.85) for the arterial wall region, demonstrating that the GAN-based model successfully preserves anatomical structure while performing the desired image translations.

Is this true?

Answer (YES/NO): NO